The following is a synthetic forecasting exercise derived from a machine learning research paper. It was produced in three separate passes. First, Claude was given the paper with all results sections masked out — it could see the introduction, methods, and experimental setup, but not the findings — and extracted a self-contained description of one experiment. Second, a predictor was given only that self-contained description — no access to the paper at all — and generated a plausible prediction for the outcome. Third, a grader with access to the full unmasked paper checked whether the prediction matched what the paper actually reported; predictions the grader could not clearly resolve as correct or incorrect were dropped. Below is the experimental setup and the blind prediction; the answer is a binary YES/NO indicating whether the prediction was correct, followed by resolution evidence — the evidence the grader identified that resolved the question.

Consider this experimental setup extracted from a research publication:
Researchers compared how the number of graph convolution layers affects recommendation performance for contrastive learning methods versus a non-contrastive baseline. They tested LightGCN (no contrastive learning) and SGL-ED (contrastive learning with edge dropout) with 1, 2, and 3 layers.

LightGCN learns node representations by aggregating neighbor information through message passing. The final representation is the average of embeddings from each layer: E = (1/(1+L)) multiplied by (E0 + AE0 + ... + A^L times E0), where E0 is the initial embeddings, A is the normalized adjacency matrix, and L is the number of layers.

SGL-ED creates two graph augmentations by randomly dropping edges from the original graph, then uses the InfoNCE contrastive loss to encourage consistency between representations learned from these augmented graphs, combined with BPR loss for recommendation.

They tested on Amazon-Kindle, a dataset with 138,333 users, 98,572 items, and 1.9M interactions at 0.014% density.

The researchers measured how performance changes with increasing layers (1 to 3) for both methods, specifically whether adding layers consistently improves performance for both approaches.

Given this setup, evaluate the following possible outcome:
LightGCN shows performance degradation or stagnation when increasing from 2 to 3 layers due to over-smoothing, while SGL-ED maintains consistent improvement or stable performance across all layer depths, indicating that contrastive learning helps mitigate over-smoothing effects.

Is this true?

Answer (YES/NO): NO